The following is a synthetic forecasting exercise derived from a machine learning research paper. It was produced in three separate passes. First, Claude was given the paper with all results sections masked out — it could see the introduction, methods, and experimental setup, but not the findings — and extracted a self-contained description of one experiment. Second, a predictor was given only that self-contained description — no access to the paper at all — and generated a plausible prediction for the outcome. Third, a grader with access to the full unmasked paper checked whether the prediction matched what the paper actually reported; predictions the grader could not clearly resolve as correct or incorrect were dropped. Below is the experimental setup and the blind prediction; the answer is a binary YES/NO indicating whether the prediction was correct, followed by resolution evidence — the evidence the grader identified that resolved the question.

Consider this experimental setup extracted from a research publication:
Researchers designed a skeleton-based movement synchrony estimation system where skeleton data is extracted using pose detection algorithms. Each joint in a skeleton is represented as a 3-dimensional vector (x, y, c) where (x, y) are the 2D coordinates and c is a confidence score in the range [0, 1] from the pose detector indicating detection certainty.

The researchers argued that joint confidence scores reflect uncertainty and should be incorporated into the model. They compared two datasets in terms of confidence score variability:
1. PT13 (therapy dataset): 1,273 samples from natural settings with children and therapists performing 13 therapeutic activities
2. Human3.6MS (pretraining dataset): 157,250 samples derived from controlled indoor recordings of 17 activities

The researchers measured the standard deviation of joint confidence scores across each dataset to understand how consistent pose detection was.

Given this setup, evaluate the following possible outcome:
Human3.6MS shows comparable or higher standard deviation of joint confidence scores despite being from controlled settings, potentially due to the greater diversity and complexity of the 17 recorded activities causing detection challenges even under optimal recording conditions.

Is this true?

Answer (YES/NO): YES